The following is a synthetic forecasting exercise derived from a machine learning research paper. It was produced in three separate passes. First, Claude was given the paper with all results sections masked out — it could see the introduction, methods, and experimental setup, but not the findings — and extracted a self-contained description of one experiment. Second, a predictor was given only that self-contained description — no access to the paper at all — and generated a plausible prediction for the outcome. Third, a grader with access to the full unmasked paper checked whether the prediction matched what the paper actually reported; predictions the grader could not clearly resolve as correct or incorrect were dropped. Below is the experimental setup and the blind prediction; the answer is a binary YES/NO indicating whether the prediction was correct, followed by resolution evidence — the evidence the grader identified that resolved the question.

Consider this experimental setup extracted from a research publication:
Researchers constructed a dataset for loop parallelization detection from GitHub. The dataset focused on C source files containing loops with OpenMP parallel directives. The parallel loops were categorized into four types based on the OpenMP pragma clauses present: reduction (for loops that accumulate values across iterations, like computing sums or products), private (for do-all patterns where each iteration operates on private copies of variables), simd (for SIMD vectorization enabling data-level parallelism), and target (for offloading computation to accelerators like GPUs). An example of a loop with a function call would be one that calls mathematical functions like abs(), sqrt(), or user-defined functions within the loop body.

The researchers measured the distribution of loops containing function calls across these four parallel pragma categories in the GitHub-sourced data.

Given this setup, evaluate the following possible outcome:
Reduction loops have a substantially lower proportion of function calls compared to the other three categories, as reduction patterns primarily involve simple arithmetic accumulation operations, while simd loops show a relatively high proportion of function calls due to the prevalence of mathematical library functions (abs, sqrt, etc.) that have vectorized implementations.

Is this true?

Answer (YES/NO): NO